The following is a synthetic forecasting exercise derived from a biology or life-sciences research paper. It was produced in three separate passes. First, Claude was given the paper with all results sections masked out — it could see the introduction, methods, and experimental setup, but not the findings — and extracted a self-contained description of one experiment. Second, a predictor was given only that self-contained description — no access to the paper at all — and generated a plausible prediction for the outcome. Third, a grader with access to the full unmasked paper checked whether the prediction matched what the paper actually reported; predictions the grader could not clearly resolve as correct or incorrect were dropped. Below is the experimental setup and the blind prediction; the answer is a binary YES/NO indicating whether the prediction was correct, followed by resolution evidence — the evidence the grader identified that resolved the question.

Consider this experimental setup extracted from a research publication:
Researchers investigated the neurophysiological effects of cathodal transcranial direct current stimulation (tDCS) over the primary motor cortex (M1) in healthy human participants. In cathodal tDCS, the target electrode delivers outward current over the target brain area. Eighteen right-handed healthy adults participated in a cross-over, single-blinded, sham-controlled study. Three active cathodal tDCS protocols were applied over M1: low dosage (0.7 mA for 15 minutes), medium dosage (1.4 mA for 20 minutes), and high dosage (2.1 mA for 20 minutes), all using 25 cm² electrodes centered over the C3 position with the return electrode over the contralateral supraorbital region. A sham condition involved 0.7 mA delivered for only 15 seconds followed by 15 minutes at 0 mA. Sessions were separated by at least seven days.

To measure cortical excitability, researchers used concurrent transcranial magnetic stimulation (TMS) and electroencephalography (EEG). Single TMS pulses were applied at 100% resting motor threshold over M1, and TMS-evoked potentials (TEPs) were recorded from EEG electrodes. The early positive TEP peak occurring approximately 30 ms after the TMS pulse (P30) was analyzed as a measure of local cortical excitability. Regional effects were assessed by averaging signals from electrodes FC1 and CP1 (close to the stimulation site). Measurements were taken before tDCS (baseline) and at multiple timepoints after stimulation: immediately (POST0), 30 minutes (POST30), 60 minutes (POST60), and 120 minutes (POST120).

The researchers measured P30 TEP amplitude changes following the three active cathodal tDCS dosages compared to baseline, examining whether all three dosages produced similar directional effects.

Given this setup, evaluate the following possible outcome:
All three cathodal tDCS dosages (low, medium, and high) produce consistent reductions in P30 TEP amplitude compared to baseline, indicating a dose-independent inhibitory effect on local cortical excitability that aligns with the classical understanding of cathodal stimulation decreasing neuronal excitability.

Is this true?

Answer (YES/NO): NO